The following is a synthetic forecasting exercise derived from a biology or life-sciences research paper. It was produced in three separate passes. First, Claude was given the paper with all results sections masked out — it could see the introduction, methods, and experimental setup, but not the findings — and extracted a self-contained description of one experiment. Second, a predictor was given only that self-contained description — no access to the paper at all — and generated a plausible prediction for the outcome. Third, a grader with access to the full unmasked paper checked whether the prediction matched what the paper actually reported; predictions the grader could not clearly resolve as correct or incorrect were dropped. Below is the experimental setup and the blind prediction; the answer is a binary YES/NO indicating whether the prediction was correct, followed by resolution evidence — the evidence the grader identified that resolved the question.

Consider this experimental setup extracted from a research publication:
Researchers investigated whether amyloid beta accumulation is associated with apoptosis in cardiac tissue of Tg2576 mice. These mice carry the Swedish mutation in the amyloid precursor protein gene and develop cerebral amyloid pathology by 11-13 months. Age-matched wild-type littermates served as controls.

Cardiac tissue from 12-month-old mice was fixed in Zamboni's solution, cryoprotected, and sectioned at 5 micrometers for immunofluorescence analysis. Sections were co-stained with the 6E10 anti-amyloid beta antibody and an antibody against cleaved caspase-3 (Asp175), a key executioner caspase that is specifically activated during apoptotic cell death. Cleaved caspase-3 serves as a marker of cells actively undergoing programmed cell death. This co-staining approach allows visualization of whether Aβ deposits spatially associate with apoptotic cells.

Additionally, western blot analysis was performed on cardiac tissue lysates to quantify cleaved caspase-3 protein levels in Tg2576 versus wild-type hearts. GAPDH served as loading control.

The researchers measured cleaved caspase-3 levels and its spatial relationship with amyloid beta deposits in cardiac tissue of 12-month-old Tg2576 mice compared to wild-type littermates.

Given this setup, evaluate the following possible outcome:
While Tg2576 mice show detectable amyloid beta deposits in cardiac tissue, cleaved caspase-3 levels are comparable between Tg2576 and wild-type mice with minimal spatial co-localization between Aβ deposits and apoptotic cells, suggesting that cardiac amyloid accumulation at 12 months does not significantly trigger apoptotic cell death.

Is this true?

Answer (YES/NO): NO